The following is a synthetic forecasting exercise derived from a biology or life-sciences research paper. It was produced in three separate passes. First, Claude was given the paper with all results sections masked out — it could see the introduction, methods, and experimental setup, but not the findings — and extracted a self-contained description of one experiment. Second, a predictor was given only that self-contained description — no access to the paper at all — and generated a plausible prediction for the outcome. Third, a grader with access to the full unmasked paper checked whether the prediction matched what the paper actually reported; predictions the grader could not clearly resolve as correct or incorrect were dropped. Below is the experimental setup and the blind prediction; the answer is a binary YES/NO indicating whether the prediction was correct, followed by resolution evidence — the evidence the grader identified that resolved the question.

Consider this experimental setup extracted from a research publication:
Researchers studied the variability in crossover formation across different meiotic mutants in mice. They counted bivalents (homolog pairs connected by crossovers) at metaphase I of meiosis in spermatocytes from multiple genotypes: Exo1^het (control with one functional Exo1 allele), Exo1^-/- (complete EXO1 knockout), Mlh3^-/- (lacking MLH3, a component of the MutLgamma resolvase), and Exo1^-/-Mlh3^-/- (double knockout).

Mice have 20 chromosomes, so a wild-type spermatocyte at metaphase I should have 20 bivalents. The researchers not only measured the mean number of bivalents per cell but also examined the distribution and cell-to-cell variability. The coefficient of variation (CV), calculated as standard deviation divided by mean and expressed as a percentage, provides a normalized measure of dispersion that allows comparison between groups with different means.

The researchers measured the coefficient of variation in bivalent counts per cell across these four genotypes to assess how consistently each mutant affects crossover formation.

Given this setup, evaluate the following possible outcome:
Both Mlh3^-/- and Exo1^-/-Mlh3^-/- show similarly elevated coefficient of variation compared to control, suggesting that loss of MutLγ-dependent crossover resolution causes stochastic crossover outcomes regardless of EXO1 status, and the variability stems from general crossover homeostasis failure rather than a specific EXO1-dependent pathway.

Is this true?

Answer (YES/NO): YES